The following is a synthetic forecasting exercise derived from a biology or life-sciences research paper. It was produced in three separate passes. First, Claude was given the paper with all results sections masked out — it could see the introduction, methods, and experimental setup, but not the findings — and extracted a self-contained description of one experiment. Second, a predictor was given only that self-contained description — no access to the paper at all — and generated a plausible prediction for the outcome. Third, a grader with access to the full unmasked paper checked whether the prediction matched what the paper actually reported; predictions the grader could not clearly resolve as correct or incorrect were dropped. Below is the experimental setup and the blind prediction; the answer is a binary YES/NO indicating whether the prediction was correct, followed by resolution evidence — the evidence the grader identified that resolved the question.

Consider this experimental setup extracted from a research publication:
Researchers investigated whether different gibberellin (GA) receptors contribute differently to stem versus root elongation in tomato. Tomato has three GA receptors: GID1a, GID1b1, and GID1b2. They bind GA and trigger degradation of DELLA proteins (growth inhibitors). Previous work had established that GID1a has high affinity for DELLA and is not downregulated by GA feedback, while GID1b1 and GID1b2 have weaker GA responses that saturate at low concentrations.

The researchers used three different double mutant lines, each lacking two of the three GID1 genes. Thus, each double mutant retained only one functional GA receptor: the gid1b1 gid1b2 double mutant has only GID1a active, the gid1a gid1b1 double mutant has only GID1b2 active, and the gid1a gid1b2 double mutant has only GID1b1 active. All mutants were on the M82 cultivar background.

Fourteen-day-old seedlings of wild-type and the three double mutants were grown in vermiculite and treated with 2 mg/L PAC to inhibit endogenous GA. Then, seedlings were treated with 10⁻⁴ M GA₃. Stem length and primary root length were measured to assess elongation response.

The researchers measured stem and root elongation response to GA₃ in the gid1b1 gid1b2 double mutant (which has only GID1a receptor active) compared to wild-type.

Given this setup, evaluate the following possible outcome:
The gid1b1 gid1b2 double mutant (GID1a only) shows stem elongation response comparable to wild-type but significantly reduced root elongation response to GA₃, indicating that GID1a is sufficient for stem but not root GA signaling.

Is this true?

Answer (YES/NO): YES